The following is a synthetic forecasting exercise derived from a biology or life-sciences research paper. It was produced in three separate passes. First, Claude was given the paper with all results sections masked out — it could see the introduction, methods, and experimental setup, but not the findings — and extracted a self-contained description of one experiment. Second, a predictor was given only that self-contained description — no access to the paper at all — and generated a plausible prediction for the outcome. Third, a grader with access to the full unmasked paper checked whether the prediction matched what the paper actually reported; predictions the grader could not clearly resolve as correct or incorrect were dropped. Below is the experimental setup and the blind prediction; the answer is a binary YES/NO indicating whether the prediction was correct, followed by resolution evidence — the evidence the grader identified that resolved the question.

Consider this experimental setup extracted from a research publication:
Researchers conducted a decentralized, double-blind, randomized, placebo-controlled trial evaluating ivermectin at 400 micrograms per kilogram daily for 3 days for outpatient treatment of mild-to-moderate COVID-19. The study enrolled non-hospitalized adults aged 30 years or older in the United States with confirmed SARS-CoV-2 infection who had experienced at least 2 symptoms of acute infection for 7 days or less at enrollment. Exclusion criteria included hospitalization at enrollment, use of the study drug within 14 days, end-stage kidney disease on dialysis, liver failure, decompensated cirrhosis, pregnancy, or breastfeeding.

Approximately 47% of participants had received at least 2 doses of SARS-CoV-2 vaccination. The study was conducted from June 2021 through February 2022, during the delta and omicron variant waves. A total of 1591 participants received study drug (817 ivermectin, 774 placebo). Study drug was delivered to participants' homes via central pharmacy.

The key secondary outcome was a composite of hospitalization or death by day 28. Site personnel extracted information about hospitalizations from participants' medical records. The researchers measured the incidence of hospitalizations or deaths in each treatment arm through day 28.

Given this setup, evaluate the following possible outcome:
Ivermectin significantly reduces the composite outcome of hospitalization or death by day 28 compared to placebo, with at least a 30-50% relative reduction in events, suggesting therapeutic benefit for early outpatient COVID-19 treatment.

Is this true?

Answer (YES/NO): NO